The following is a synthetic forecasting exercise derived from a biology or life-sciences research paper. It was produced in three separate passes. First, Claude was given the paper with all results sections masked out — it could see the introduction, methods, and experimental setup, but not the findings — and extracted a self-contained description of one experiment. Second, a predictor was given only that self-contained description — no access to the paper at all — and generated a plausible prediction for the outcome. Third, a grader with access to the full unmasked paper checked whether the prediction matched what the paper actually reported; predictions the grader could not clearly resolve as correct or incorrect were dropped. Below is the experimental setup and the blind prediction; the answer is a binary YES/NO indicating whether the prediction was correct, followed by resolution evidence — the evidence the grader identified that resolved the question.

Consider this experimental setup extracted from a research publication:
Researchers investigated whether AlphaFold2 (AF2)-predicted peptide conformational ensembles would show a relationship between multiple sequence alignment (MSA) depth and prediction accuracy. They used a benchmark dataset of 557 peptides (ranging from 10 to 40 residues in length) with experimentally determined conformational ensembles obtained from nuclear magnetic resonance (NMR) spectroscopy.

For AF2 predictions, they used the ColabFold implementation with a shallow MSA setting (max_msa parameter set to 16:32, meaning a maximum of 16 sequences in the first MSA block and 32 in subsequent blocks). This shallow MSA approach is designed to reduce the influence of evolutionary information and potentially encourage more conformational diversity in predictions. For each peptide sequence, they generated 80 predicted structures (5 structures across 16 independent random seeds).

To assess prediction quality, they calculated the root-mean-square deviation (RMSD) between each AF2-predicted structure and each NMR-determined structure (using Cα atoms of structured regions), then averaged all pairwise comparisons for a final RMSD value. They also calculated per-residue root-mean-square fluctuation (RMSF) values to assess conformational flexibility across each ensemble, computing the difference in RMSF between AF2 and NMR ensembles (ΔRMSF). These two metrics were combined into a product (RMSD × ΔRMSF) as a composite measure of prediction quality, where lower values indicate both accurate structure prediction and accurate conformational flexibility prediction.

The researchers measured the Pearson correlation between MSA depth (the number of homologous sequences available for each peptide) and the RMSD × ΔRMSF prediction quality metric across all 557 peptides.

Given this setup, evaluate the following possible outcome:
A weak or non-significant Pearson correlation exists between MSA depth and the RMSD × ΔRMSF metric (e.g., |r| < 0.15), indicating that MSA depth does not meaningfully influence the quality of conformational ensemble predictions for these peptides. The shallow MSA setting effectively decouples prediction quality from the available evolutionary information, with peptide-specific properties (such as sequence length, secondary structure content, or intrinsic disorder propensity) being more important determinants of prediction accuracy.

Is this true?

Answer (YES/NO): YES